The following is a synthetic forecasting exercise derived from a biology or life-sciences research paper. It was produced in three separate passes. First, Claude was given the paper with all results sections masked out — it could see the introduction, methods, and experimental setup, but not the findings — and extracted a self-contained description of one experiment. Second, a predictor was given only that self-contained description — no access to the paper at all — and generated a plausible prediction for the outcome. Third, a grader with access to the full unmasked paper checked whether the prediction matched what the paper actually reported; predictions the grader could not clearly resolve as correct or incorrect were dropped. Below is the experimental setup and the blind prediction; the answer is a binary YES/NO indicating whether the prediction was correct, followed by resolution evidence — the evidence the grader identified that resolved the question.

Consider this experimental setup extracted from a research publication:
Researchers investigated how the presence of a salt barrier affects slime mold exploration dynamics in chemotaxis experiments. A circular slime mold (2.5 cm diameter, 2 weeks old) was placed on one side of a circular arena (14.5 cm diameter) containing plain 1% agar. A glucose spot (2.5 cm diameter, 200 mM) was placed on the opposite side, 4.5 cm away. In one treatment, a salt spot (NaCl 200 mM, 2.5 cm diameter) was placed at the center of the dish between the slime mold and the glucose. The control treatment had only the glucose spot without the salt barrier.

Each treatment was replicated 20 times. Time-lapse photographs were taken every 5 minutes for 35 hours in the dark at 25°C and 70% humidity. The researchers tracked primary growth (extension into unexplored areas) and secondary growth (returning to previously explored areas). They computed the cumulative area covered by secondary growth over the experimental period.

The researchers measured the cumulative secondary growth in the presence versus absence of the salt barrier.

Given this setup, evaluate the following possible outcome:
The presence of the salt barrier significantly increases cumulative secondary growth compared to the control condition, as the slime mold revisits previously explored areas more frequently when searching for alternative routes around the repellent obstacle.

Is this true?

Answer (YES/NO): NO